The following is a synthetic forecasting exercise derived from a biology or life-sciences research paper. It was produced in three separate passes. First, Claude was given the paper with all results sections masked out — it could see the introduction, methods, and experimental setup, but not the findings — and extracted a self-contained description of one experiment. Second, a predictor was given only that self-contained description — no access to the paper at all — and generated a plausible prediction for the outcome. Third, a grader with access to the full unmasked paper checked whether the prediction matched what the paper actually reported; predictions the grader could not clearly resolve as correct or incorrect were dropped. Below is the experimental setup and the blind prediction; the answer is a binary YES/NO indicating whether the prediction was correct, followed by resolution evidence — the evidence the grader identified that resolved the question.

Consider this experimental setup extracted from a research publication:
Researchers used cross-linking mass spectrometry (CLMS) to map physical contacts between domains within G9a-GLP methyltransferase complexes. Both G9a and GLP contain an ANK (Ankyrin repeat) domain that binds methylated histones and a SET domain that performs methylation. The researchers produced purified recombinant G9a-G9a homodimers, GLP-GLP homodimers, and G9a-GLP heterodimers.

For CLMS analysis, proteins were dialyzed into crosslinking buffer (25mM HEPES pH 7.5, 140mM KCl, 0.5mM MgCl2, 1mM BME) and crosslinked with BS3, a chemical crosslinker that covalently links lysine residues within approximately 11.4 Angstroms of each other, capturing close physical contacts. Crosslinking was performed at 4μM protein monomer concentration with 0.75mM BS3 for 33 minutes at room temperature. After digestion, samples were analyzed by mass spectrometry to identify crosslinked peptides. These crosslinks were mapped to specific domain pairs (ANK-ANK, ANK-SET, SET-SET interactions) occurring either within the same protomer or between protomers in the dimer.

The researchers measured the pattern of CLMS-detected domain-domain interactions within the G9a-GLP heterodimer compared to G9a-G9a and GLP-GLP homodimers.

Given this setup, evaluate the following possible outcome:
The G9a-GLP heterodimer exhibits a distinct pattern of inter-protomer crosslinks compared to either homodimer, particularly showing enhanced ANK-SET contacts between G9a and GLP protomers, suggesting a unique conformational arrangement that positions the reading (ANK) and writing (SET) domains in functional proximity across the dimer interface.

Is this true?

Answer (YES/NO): YES